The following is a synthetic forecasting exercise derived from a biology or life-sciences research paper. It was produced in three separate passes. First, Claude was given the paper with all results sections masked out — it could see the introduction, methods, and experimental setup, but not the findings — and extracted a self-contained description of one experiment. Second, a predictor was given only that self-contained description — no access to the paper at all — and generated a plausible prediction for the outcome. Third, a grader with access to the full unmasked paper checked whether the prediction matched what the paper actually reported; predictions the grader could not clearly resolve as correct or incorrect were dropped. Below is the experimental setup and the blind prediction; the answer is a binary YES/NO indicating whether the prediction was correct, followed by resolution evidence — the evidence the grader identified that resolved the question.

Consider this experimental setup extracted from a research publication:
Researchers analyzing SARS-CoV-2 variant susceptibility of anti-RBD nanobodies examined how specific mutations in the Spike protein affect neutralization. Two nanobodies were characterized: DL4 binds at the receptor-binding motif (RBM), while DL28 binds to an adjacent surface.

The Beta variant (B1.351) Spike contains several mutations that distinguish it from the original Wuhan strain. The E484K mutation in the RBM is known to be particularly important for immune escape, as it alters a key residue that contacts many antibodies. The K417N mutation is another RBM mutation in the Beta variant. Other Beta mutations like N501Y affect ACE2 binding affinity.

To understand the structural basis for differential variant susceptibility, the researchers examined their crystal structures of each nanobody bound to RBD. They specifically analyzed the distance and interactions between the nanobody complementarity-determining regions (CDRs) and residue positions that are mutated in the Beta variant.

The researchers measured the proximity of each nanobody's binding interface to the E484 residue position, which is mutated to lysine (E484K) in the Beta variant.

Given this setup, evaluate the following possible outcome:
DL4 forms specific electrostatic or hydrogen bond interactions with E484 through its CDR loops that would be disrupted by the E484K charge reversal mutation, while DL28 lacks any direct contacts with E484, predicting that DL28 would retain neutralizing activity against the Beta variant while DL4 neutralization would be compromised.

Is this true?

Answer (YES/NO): NO